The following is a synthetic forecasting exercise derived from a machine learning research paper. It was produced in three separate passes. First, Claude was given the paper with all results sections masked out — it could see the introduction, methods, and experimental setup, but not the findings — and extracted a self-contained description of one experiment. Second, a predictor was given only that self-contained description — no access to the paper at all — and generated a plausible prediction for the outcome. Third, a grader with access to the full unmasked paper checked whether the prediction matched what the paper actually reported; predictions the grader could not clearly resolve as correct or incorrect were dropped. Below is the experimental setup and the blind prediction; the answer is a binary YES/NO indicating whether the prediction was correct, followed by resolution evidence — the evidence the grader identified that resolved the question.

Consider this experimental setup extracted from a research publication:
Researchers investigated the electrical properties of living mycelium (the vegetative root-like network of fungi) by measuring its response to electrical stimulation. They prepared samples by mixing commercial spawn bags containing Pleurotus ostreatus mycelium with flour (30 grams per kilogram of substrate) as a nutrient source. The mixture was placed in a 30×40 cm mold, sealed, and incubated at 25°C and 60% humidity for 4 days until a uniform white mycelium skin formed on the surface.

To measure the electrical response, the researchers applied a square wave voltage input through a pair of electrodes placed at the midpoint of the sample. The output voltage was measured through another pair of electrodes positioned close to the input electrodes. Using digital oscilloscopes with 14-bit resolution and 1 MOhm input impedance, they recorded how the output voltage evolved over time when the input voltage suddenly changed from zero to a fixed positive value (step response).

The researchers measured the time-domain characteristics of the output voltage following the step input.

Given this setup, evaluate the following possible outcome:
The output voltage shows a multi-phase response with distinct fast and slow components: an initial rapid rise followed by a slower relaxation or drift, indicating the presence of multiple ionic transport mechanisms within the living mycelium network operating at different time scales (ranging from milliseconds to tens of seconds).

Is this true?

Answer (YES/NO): NO